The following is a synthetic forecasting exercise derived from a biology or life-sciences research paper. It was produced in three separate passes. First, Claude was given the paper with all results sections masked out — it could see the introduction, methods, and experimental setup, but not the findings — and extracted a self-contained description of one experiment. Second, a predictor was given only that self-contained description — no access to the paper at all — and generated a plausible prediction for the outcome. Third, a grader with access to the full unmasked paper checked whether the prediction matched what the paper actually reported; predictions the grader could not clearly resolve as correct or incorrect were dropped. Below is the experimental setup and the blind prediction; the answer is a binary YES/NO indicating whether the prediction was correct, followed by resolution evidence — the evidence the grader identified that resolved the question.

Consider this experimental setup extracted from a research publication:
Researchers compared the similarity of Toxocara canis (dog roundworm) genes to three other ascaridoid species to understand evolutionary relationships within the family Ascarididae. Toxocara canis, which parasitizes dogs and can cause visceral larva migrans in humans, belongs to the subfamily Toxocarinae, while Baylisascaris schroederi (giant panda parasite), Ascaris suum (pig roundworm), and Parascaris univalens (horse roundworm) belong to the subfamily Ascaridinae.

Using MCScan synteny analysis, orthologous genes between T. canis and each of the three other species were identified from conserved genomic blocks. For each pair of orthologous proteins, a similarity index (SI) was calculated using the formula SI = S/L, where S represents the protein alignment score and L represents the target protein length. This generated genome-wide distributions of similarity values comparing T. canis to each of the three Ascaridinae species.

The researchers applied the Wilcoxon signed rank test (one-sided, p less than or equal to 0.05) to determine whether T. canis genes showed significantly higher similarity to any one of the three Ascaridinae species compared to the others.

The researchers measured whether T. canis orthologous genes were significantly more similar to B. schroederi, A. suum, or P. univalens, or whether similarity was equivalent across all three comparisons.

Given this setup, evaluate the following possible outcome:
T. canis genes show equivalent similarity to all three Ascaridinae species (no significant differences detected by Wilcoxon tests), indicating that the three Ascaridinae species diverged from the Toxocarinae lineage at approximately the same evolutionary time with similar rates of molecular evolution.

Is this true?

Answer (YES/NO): NO